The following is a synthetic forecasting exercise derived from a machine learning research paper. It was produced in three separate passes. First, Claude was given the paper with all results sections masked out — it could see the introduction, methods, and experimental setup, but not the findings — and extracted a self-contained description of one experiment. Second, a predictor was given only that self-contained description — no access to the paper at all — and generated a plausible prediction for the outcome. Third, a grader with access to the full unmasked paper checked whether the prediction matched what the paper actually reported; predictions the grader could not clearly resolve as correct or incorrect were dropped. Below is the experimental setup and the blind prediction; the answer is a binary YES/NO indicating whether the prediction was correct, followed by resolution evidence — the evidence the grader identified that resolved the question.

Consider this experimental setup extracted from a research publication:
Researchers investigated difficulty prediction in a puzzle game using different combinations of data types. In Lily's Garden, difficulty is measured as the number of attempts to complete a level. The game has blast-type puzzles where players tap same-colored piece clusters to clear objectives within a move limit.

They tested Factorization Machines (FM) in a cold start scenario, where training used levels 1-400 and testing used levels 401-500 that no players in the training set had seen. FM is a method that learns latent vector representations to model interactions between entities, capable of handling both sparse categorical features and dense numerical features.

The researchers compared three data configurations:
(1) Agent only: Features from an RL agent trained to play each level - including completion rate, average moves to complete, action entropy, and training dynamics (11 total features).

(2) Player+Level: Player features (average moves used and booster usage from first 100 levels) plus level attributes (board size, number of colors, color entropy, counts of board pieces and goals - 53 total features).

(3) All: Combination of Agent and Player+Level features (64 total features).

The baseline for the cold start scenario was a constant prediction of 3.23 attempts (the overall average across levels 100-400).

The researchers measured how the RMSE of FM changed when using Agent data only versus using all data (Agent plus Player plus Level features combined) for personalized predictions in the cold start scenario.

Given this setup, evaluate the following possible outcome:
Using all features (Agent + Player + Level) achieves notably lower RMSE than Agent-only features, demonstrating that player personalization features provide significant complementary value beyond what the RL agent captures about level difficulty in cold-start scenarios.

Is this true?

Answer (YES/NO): NO